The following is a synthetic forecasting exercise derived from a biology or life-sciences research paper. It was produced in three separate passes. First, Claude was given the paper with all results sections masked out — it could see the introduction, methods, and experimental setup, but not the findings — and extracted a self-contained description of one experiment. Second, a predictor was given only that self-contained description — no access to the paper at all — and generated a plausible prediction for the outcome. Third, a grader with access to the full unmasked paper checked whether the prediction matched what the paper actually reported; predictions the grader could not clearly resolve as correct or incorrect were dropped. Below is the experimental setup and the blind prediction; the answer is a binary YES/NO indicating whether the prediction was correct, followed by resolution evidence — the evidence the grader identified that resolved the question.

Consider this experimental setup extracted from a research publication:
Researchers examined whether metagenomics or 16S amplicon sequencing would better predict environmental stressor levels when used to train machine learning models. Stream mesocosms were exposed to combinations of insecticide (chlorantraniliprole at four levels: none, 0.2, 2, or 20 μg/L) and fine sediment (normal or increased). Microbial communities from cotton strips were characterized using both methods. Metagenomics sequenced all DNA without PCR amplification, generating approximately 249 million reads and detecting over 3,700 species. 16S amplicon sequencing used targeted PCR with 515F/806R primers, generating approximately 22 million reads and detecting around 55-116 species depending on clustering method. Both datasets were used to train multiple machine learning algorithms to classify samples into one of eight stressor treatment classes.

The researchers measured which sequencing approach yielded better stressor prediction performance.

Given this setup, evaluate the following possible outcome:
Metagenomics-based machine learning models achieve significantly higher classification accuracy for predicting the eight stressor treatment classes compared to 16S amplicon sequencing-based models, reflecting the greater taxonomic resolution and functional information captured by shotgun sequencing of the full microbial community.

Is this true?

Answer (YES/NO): NO